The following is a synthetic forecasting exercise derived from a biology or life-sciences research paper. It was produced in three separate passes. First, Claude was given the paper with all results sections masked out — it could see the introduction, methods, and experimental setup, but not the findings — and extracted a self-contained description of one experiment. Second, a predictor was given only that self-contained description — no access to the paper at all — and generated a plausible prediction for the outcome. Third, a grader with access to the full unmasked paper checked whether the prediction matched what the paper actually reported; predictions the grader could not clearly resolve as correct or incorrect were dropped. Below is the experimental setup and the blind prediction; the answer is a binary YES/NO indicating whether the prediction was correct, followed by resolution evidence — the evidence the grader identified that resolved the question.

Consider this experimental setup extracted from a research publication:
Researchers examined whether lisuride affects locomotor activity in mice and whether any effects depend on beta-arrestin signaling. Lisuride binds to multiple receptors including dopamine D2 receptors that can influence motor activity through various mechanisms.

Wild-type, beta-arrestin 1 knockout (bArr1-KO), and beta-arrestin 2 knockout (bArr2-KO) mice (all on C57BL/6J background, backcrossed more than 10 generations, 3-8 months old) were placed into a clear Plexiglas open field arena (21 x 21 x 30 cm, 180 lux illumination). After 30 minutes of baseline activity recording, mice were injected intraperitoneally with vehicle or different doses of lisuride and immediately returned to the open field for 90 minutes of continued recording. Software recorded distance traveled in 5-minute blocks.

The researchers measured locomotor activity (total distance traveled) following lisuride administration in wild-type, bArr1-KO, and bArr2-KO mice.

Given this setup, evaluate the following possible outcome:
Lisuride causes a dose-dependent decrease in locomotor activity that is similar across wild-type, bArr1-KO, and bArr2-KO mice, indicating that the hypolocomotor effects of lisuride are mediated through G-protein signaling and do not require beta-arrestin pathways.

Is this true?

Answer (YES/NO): NO